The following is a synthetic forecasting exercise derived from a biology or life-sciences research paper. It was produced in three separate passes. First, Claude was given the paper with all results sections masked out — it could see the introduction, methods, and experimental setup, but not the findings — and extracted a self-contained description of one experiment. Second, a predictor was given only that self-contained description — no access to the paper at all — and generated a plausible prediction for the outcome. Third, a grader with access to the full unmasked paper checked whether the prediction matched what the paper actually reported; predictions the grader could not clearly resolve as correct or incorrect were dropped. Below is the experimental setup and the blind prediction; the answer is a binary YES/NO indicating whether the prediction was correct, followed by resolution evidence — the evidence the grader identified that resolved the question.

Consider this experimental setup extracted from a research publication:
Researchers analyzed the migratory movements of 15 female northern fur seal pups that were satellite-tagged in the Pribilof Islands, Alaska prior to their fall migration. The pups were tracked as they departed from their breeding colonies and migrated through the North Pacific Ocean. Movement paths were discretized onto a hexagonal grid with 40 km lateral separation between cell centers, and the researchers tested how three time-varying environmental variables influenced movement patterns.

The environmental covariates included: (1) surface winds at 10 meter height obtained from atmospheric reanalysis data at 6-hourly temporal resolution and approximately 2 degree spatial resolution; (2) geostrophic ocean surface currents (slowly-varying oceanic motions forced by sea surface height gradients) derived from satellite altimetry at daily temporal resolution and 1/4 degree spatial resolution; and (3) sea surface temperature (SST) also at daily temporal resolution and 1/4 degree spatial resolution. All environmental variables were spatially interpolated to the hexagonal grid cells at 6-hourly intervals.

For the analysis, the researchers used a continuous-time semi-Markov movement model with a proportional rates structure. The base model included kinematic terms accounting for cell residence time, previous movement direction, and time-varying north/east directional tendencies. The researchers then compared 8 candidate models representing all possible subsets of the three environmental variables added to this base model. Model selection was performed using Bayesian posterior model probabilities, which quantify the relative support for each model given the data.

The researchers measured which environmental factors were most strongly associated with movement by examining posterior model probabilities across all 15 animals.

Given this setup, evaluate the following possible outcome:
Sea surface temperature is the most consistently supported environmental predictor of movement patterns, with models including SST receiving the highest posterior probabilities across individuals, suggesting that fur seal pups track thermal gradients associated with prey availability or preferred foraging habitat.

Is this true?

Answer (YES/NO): NO